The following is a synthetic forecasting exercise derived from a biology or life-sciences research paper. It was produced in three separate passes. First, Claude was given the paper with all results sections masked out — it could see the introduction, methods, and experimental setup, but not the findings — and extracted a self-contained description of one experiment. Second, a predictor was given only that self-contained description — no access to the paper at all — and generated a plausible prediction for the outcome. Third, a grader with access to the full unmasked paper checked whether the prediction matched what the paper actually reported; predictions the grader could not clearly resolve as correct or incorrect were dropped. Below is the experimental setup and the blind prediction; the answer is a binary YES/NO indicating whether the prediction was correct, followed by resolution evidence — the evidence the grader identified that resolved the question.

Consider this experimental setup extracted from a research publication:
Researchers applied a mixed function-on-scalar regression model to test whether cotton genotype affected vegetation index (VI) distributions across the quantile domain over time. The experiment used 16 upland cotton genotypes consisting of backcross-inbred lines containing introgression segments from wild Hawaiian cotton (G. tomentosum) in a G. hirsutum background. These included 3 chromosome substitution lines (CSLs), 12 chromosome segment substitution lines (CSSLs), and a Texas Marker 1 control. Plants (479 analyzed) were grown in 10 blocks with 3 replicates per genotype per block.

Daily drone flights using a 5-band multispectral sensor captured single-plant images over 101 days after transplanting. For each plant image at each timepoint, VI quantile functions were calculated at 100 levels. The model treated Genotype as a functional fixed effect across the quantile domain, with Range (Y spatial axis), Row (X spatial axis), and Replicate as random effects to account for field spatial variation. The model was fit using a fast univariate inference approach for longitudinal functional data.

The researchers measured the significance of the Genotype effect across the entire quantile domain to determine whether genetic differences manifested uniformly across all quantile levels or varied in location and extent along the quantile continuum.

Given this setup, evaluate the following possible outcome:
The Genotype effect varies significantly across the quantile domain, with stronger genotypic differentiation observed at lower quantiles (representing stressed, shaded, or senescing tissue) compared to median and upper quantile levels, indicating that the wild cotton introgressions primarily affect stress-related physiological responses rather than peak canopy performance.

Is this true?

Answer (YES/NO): NO